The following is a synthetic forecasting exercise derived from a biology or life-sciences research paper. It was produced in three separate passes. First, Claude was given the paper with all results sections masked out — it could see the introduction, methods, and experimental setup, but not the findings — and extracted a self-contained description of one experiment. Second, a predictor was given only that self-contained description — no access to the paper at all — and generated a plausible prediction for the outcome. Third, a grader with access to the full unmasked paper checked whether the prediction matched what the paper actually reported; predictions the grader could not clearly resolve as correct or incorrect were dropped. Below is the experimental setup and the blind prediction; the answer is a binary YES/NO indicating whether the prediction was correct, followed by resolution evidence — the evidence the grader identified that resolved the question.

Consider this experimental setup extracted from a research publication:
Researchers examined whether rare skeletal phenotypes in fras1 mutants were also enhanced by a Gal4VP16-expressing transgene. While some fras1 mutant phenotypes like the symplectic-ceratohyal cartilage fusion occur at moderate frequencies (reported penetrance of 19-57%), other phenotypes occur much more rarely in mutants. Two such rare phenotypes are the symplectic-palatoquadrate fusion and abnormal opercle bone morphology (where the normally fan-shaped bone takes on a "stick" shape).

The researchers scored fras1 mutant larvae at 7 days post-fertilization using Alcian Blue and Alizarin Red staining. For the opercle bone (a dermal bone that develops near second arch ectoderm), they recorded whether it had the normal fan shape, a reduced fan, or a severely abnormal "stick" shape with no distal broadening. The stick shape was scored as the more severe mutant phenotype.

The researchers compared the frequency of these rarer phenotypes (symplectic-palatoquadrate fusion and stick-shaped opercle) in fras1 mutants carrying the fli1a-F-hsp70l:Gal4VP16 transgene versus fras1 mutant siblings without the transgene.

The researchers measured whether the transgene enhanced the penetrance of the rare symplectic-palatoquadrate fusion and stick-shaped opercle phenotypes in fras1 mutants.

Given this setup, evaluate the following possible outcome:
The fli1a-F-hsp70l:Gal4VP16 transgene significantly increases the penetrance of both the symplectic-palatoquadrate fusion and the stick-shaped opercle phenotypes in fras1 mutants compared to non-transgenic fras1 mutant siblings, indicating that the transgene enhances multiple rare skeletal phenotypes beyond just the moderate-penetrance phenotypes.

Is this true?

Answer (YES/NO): YES